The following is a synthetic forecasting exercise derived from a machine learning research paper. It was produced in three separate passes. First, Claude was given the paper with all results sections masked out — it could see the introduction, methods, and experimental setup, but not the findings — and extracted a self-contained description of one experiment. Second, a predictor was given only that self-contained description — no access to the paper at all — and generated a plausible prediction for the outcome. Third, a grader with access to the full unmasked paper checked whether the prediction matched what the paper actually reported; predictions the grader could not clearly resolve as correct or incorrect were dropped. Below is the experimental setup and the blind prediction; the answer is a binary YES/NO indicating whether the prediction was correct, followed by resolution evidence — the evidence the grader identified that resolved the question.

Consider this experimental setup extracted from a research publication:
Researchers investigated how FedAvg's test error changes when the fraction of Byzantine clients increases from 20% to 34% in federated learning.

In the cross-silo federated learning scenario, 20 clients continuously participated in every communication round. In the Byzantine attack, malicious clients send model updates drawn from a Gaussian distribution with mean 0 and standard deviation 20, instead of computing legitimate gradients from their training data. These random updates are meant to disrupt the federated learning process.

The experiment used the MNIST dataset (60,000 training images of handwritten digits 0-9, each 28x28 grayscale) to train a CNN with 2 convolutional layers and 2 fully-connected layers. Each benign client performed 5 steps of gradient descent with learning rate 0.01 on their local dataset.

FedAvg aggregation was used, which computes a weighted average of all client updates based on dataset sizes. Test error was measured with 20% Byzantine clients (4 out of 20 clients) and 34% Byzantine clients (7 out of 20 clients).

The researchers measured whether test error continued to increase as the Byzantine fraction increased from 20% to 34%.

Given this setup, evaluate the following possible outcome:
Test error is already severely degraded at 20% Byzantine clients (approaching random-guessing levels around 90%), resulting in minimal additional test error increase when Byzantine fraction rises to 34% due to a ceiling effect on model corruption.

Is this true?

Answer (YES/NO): NO